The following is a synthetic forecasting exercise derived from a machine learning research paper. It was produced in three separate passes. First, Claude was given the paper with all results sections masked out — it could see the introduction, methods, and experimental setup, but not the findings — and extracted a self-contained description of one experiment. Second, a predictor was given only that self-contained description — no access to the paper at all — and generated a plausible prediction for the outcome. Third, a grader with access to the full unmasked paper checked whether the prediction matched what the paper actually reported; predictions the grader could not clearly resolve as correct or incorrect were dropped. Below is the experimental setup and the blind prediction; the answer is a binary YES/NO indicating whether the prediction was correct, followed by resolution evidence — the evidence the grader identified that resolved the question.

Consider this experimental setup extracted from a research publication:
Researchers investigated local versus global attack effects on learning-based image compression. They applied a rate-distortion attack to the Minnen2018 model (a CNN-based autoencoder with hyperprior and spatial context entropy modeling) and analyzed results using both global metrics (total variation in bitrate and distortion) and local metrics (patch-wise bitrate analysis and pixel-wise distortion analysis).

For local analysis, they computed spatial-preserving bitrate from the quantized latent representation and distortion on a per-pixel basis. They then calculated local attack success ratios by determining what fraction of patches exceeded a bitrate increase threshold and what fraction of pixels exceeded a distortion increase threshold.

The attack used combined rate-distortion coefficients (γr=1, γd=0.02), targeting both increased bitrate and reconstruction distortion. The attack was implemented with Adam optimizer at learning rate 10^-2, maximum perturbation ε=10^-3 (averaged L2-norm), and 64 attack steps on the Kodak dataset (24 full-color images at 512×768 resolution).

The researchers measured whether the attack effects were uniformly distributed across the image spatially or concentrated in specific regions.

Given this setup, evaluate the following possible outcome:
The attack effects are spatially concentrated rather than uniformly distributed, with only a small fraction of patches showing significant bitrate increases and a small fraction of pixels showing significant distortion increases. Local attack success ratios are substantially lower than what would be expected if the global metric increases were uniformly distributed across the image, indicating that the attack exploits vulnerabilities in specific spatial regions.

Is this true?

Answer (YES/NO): NO